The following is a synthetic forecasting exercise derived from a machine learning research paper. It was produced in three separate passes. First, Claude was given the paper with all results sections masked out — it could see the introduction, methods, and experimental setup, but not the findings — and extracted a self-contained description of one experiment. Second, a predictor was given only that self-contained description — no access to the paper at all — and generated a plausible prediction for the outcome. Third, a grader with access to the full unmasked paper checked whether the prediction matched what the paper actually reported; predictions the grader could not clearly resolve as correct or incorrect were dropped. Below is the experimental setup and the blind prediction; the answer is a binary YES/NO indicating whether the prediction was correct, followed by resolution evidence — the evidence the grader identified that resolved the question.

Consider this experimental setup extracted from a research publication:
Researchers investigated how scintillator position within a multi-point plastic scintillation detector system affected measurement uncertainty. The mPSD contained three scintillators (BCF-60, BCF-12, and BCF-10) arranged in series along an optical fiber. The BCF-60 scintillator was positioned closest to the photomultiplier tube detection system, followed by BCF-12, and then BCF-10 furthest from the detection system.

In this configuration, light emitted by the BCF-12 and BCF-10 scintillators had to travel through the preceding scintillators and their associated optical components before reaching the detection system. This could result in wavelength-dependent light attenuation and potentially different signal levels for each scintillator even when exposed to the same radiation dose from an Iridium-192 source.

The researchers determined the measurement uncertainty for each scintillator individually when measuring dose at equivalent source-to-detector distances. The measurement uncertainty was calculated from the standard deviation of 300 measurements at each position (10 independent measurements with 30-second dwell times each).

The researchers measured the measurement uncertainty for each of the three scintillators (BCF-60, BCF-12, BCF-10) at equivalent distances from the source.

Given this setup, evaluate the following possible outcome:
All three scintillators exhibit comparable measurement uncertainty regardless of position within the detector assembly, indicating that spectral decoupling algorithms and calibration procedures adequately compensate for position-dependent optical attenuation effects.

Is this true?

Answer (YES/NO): NO